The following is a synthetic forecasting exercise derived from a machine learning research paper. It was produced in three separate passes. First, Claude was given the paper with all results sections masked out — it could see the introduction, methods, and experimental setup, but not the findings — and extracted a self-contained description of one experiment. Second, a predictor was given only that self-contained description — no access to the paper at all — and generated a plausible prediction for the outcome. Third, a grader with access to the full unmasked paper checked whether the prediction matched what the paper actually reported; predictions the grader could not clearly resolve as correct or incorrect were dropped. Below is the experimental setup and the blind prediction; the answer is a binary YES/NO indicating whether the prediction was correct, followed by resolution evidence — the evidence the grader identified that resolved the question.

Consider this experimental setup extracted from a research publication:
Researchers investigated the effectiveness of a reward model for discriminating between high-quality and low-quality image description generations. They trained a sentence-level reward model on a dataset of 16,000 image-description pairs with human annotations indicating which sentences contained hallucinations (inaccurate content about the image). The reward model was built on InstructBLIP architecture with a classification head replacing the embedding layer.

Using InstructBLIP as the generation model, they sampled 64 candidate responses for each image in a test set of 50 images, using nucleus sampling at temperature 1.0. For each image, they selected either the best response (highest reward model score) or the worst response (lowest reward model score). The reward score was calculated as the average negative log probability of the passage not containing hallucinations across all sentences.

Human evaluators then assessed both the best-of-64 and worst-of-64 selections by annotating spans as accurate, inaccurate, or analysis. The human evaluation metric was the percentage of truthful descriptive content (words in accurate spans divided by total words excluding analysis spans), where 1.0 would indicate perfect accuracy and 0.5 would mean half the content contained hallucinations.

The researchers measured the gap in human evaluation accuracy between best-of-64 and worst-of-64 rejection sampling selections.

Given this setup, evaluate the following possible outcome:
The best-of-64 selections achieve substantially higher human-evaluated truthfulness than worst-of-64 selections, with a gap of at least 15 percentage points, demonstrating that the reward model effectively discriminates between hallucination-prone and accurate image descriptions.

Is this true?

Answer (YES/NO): YES